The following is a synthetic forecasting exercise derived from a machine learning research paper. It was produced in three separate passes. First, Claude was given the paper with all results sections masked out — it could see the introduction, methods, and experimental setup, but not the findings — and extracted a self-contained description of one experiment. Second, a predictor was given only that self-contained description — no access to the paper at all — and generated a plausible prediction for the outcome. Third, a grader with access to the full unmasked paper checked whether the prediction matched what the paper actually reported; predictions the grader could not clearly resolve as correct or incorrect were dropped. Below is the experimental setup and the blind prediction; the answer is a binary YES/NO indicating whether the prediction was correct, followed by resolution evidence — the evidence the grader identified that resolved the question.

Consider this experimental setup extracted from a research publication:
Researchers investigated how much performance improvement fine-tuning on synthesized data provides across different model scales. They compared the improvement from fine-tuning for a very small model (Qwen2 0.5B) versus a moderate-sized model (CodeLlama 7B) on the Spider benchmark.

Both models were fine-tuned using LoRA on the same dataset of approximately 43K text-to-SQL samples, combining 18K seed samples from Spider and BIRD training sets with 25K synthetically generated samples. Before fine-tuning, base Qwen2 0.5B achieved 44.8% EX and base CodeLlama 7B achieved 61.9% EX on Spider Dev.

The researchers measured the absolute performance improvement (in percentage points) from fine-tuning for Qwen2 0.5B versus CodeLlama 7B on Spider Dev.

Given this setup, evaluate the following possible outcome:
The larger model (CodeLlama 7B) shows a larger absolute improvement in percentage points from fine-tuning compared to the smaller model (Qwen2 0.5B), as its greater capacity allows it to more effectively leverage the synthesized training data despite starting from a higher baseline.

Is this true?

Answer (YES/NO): NO